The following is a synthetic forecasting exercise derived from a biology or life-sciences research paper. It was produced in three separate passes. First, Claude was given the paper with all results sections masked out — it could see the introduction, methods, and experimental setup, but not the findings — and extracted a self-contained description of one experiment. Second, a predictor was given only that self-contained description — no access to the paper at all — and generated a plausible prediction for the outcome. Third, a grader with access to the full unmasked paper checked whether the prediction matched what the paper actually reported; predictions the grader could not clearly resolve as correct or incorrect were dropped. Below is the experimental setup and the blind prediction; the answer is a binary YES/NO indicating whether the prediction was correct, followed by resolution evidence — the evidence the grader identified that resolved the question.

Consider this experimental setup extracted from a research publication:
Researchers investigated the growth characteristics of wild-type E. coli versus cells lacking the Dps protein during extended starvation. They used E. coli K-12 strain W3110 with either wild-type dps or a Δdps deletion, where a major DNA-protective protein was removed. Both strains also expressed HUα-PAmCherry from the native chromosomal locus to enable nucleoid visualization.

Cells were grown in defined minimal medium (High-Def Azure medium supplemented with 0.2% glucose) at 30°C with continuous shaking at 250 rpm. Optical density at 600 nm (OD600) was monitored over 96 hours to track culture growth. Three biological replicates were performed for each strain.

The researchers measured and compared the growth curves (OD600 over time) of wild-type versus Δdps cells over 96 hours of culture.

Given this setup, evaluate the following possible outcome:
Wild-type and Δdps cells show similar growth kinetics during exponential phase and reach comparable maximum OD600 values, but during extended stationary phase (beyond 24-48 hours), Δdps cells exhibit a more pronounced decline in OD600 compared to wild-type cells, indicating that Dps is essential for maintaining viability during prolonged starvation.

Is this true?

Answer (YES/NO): YES